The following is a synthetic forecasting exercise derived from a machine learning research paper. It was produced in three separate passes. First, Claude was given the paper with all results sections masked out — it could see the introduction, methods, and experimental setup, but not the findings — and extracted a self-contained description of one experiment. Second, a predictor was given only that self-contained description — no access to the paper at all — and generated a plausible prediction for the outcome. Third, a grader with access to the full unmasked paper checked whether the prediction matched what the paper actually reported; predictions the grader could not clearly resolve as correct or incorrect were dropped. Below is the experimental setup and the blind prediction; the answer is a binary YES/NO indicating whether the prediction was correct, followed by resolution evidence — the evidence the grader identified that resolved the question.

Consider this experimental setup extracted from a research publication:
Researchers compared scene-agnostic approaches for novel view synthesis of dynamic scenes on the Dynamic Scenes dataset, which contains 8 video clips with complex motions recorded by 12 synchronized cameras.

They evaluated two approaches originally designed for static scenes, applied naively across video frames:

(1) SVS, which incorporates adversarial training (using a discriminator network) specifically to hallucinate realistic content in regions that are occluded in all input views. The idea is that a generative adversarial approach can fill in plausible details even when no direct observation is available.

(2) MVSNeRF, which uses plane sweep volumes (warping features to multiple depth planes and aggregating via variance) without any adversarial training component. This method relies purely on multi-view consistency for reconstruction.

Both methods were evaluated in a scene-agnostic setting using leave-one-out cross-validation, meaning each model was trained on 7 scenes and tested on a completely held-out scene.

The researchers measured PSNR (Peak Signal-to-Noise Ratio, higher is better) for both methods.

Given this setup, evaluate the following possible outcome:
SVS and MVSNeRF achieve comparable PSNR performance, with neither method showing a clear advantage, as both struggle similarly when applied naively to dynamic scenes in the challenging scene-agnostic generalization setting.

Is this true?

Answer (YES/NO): NO